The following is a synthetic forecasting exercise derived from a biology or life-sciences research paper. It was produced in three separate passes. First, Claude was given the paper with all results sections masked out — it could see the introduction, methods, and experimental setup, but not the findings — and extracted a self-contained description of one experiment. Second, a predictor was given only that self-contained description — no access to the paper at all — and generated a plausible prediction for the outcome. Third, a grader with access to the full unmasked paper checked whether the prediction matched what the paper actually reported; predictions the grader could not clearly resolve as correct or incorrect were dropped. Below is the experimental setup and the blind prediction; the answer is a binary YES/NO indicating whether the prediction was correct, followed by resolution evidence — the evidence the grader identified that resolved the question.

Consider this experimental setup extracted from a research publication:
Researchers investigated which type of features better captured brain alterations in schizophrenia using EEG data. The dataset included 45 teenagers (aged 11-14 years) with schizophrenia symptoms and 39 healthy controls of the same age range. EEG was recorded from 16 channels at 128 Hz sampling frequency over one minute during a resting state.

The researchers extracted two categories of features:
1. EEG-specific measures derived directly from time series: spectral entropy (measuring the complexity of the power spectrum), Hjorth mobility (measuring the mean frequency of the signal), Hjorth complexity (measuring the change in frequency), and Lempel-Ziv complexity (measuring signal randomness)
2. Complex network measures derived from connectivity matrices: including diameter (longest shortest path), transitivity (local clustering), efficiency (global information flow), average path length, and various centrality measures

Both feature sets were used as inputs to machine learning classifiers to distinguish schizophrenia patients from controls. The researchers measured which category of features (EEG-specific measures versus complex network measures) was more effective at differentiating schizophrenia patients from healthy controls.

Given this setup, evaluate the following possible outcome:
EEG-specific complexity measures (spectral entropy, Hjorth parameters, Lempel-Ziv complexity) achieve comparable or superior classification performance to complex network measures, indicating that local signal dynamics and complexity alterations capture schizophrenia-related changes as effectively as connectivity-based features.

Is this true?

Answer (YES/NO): YES